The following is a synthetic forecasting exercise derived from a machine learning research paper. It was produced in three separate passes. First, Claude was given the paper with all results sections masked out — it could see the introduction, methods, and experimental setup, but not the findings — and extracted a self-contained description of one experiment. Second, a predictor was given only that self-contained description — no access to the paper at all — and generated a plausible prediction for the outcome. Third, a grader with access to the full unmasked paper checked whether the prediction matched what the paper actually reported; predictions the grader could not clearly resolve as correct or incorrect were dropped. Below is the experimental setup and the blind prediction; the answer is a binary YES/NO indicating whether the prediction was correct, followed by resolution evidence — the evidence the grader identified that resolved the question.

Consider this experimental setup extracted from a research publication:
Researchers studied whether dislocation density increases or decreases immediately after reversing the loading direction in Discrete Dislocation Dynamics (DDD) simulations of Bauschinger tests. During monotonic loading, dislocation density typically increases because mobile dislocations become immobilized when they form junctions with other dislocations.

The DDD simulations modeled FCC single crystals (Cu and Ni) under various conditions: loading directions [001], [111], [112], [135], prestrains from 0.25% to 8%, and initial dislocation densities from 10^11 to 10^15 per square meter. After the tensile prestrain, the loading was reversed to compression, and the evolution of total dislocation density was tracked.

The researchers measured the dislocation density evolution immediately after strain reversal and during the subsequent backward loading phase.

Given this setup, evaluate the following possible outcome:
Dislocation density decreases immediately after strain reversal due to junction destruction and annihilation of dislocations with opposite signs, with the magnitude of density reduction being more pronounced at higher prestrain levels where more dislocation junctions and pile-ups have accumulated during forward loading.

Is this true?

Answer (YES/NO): YES